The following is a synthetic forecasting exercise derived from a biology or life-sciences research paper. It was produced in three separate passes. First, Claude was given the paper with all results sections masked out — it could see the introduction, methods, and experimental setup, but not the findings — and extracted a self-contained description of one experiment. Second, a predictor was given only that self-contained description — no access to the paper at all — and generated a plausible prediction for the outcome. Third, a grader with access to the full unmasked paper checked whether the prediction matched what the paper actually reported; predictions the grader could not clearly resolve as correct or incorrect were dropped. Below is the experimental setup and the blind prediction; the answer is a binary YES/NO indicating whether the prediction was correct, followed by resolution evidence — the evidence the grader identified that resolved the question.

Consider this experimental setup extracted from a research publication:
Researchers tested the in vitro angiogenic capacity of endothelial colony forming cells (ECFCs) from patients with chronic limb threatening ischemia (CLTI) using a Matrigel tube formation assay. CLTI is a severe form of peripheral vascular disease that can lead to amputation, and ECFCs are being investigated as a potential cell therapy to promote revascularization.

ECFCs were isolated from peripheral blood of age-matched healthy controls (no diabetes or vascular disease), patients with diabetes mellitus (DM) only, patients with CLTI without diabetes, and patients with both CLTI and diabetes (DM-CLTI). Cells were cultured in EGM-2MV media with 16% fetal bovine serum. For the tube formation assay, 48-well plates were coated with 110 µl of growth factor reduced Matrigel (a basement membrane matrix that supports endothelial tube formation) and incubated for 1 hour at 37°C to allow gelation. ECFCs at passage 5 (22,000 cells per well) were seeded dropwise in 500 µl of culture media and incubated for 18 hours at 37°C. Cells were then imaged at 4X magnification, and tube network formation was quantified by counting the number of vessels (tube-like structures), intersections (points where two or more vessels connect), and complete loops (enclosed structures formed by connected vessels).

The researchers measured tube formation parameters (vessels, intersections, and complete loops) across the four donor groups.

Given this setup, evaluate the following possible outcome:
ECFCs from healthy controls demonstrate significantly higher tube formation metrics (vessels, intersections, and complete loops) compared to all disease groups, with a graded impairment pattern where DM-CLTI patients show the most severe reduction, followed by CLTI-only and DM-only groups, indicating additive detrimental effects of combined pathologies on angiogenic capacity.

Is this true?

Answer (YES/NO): NO